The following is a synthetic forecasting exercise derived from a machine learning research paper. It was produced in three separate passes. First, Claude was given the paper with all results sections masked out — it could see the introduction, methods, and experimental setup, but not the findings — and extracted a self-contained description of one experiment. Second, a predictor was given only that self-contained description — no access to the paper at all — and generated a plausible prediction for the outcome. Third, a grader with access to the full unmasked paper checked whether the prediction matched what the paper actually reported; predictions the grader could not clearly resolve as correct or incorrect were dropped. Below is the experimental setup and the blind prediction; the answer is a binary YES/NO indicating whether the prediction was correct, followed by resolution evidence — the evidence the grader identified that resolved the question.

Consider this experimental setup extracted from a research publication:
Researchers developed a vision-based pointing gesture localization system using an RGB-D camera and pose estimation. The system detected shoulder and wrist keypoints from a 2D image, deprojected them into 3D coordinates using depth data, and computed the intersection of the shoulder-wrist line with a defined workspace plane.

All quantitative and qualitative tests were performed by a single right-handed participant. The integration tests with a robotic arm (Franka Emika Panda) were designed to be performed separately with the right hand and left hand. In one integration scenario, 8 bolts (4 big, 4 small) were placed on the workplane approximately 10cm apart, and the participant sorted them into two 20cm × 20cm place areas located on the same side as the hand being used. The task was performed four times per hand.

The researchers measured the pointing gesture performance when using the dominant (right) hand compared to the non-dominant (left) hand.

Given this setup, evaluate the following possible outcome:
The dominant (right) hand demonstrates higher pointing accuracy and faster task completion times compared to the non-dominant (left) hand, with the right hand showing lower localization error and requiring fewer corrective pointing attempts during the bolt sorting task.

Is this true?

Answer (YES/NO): NO